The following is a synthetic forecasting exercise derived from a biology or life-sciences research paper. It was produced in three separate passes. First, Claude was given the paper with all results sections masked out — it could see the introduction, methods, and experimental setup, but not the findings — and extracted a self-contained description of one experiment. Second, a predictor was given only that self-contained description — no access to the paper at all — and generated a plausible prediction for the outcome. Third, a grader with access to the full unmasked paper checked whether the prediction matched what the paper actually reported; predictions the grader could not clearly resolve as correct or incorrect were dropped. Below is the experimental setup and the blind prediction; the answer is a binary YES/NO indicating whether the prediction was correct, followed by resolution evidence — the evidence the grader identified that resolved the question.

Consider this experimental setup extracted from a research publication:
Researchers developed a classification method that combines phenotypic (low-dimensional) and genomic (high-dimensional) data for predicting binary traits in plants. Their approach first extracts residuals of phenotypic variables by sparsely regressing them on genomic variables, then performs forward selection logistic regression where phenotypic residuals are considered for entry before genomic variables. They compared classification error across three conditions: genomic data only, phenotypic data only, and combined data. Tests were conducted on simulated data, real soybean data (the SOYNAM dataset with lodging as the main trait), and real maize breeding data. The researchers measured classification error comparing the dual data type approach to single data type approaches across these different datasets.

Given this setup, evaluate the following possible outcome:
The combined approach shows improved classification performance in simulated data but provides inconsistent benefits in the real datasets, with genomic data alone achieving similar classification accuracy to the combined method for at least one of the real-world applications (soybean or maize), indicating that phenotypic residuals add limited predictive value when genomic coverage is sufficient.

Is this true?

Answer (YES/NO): NO